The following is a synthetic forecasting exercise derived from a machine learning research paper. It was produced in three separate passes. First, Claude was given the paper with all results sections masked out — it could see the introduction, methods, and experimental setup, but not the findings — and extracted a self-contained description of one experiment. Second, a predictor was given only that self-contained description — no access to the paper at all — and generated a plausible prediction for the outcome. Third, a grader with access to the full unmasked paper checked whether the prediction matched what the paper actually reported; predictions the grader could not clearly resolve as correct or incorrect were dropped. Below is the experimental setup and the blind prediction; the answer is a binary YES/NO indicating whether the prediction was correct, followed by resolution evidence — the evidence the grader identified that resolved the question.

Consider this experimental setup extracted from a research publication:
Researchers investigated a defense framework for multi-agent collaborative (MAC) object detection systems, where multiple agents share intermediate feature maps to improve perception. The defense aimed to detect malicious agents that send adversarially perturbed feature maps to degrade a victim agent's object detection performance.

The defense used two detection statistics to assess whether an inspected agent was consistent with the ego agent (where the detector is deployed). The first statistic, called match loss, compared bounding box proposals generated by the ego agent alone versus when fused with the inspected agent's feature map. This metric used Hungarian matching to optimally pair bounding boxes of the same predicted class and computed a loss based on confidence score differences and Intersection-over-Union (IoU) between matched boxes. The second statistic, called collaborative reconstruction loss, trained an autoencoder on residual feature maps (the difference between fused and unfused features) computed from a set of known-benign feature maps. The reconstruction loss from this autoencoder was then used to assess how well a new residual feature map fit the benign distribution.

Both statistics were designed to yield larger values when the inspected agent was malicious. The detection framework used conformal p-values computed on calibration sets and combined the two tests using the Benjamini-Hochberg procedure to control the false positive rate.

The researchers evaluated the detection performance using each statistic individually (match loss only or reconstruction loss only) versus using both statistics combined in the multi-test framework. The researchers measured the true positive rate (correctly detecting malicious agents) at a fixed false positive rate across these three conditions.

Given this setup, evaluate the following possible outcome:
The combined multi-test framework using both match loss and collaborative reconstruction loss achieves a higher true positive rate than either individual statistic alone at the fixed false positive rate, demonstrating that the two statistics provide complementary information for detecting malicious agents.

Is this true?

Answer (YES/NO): NO